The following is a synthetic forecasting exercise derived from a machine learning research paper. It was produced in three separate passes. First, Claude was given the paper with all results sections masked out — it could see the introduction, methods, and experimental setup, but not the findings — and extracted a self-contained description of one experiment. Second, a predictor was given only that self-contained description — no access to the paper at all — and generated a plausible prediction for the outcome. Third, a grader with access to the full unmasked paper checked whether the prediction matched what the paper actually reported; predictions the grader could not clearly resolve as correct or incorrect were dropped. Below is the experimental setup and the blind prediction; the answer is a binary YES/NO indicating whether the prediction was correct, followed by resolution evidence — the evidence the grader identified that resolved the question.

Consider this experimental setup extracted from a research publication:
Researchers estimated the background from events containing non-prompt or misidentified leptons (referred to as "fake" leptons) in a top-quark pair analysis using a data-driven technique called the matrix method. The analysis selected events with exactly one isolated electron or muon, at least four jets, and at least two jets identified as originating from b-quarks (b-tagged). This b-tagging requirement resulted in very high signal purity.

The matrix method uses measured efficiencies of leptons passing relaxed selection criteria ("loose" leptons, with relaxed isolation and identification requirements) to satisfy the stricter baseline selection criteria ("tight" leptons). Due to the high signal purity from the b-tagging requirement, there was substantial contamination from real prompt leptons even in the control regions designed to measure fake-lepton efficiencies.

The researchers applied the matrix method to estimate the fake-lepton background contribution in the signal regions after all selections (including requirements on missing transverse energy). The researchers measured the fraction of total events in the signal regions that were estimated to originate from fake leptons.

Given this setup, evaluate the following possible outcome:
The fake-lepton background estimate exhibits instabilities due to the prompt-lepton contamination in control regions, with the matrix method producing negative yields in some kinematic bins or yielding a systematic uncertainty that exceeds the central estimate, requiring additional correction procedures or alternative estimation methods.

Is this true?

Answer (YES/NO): NO